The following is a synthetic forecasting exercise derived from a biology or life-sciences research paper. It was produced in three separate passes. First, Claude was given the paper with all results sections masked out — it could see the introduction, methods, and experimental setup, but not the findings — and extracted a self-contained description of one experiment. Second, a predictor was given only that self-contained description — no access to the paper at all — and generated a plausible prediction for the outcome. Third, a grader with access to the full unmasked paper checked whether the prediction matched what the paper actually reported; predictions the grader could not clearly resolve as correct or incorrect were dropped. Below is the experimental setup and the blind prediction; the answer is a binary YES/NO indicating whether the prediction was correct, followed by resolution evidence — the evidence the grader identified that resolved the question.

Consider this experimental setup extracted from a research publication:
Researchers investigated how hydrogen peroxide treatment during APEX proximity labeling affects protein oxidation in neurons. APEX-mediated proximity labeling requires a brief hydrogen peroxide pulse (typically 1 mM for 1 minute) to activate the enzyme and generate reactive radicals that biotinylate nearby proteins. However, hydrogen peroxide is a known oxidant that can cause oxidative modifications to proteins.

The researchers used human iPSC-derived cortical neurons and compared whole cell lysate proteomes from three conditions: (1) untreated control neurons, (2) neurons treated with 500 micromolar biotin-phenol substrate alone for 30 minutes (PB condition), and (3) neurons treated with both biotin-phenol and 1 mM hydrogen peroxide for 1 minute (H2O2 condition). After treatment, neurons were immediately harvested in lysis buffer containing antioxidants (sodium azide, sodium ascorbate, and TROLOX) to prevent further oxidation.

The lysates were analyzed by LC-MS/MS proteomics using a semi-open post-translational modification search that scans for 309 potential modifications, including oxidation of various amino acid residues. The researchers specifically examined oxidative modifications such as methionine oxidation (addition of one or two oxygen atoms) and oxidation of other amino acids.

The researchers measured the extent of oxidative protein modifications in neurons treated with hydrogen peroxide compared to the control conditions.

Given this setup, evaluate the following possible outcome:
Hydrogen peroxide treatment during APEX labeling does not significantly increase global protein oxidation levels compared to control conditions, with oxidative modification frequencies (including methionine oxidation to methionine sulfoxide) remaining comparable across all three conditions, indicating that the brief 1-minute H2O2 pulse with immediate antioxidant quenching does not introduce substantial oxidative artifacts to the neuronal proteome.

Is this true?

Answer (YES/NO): NO